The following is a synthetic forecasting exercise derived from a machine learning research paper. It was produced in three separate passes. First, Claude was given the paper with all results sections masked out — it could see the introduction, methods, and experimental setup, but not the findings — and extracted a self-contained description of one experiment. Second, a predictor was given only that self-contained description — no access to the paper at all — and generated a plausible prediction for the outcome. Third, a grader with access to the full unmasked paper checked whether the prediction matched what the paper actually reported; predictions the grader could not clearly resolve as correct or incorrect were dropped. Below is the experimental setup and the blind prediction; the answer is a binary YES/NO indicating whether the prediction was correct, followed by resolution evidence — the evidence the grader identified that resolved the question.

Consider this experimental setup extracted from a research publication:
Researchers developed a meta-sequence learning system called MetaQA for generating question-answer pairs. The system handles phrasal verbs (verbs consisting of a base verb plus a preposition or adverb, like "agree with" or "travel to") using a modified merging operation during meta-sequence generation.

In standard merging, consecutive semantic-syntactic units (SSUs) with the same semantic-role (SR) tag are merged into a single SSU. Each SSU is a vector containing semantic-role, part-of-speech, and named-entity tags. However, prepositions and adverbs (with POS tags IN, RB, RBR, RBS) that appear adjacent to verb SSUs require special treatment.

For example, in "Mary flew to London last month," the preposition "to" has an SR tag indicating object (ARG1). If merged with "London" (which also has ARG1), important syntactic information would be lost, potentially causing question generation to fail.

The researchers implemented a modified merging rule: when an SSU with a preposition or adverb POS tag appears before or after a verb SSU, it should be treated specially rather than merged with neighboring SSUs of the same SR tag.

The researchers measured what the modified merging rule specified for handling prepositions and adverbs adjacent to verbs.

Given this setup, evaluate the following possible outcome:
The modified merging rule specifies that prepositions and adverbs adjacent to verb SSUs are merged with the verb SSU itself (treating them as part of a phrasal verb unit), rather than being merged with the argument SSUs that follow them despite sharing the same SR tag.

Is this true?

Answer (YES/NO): NO